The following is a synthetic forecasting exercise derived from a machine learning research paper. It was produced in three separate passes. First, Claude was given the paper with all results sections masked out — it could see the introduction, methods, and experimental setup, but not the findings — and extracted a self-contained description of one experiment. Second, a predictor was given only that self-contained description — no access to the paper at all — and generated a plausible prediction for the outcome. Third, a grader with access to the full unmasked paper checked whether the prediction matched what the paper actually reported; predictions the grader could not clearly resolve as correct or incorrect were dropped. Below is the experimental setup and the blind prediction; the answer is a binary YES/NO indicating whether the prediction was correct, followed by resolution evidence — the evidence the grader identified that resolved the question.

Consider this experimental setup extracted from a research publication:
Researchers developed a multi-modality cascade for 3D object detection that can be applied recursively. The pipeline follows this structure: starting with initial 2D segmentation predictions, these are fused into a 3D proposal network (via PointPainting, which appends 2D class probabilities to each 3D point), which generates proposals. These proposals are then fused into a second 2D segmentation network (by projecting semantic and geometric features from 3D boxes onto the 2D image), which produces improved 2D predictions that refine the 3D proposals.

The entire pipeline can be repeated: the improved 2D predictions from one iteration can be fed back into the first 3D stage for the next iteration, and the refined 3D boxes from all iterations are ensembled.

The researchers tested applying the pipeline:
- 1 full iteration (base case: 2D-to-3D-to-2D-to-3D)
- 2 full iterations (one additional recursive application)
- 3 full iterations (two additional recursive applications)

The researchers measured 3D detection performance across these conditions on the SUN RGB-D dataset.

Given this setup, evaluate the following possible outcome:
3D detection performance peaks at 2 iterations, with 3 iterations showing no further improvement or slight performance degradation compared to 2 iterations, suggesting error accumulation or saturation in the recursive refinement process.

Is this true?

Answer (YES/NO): YES